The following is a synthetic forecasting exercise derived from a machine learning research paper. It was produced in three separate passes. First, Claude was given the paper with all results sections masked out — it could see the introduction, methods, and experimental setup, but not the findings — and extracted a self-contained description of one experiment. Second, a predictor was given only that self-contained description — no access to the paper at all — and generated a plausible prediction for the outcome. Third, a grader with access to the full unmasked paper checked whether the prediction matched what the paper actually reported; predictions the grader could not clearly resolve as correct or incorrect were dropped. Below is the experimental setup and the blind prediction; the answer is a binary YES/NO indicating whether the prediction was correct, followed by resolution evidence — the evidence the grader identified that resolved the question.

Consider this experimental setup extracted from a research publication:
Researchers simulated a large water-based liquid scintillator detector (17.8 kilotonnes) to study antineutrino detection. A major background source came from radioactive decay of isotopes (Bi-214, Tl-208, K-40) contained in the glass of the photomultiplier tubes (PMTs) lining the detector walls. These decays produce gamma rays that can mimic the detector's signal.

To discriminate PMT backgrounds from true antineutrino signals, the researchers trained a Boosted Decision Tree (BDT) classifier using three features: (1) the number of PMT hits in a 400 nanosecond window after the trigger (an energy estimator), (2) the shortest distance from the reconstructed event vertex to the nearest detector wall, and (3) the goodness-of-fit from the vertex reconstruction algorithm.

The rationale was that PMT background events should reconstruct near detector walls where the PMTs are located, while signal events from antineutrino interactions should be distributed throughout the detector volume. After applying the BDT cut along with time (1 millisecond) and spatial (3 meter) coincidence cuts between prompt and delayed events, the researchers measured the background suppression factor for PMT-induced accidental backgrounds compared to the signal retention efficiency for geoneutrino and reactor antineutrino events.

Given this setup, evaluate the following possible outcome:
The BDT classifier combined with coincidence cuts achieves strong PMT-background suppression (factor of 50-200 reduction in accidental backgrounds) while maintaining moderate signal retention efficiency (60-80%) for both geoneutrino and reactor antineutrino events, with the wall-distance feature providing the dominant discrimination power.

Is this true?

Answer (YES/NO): NO